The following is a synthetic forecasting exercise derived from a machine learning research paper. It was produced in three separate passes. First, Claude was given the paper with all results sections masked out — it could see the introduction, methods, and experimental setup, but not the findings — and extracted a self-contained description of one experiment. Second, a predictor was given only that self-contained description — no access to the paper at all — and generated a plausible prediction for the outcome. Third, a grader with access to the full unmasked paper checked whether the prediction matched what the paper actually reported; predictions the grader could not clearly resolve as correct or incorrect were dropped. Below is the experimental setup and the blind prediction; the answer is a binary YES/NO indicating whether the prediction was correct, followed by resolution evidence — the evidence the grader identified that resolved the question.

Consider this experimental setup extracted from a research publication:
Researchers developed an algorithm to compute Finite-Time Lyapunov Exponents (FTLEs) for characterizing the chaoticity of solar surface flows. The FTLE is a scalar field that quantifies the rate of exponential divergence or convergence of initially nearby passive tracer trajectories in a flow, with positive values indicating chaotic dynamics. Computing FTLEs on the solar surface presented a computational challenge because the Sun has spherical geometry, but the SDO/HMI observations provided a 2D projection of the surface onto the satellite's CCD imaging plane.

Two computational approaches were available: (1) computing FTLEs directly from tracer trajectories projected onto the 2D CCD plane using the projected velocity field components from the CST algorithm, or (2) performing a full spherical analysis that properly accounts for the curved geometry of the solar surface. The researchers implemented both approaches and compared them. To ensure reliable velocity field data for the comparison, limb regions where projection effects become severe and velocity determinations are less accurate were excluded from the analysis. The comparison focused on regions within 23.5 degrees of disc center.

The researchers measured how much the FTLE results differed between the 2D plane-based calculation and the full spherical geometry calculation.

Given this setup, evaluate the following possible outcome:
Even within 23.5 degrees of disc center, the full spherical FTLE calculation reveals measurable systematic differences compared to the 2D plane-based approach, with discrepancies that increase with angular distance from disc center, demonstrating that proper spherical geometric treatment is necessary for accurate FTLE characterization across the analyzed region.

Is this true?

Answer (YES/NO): NO